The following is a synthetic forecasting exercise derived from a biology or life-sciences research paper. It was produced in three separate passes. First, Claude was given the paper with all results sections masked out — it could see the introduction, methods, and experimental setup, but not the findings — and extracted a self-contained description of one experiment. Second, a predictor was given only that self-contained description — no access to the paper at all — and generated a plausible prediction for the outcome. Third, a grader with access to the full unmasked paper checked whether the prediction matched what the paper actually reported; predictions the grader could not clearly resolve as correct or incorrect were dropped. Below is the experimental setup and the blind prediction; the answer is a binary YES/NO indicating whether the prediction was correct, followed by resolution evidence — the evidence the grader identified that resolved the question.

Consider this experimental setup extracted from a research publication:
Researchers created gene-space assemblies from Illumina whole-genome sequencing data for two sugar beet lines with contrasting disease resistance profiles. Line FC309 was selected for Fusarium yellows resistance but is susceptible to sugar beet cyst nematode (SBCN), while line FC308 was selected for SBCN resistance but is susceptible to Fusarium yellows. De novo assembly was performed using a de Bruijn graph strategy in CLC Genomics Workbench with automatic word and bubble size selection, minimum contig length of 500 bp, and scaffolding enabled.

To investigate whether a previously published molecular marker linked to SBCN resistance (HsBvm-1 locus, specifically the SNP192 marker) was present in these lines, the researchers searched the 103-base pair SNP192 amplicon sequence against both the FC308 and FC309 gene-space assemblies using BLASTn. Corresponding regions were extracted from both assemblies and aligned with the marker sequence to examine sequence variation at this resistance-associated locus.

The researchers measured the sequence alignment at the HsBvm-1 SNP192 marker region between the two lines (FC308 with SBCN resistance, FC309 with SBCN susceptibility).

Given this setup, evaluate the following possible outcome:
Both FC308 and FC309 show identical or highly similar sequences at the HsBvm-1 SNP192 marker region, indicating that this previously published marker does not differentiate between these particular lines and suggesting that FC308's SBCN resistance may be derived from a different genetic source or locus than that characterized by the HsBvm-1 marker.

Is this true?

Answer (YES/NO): NO